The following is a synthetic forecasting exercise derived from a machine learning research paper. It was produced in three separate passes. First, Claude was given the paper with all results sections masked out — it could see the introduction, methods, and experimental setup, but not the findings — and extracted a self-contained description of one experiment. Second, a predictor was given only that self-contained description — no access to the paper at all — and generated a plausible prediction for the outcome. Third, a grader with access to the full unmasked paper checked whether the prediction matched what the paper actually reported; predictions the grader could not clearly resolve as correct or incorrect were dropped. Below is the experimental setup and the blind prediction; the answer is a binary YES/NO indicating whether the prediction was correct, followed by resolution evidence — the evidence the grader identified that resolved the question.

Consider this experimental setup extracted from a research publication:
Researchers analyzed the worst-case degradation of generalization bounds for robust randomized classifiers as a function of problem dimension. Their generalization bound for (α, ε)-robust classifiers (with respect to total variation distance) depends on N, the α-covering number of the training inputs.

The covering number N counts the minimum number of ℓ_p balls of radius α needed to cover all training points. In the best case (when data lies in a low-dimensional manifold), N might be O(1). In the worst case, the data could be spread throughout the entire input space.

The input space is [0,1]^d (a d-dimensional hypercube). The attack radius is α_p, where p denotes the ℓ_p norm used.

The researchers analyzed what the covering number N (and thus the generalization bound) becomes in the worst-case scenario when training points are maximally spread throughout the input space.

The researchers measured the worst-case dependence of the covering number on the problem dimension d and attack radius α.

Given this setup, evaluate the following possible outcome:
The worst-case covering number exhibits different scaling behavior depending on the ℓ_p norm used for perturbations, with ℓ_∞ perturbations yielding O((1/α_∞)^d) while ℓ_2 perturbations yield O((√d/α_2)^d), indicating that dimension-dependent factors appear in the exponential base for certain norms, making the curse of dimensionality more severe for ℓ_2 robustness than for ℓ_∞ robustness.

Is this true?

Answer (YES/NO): NO